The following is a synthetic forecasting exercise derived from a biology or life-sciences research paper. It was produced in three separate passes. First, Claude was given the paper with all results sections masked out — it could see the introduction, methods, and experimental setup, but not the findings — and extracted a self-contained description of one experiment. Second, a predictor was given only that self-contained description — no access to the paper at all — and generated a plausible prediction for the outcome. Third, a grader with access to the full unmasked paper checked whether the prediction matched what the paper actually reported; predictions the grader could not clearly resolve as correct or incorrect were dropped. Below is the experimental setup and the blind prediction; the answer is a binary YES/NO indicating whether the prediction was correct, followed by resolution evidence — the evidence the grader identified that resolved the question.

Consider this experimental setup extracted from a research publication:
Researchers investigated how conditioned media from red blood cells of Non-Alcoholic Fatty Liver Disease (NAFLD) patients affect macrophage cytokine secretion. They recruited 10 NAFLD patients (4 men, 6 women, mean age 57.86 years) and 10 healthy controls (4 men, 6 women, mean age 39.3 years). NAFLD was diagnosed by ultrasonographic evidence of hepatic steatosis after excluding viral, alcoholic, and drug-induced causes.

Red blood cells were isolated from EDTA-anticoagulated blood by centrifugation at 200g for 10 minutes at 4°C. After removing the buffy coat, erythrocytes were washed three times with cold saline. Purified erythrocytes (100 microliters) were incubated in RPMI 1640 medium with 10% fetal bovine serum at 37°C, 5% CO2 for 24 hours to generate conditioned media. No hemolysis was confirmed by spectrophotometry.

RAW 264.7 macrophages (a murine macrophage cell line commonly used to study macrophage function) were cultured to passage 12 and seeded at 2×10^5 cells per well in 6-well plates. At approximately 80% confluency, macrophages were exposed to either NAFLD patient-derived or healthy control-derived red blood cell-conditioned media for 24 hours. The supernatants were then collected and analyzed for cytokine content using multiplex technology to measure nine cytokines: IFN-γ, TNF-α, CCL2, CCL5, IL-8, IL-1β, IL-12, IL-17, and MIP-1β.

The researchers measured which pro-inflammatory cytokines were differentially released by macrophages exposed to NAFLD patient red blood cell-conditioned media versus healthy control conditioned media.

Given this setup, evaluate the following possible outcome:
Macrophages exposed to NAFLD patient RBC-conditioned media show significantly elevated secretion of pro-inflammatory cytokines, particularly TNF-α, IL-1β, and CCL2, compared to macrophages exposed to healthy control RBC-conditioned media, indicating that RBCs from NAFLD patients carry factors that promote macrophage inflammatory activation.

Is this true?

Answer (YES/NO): NO